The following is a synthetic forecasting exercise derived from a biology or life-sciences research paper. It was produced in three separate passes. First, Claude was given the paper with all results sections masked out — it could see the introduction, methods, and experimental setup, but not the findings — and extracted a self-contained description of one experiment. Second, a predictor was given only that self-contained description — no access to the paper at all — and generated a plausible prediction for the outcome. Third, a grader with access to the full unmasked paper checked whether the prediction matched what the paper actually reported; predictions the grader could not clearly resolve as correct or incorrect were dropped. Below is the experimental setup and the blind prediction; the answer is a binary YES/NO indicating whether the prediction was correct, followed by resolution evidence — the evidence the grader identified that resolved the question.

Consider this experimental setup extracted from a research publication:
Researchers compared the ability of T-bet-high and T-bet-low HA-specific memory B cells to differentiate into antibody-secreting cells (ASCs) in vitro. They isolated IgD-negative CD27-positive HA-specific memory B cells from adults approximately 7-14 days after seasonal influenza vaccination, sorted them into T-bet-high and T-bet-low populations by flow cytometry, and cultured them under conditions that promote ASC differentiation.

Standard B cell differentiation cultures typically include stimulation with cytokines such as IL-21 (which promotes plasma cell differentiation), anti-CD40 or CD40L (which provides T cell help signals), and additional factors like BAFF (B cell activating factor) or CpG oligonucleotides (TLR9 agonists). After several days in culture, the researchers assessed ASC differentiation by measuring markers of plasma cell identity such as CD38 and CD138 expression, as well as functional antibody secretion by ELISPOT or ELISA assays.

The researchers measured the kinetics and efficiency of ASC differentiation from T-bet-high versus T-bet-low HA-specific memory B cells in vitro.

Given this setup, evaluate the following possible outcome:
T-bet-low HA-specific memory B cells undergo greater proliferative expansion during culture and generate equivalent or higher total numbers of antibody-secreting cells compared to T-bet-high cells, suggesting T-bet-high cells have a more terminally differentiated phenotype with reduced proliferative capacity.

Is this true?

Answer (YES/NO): NO